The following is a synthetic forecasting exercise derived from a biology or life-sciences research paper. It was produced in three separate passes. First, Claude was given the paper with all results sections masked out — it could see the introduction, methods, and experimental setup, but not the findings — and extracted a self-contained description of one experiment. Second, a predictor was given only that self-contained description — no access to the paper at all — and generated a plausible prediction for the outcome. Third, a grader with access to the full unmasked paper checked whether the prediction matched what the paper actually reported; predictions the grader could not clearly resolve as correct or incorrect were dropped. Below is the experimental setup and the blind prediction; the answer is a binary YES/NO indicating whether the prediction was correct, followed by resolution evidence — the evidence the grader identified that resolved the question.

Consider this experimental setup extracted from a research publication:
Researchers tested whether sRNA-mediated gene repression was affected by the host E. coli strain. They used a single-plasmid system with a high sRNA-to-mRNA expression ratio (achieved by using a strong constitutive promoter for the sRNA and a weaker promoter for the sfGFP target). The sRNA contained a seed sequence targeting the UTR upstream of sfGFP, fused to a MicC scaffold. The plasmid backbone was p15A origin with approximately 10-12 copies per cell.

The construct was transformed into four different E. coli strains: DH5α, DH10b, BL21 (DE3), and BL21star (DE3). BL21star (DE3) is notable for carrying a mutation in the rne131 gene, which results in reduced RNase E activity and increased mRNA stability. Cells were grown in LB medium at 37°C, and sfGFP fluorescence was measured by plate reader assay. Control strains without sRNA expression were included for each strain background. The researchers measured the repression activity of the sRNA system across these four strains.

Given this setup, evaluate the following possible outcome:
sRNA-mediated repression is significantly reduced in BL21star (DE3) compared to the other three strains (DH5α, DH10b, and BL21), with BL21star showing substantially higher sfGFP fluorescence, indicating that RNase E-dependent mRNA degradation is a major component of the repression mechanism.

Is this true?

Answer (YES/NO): NO